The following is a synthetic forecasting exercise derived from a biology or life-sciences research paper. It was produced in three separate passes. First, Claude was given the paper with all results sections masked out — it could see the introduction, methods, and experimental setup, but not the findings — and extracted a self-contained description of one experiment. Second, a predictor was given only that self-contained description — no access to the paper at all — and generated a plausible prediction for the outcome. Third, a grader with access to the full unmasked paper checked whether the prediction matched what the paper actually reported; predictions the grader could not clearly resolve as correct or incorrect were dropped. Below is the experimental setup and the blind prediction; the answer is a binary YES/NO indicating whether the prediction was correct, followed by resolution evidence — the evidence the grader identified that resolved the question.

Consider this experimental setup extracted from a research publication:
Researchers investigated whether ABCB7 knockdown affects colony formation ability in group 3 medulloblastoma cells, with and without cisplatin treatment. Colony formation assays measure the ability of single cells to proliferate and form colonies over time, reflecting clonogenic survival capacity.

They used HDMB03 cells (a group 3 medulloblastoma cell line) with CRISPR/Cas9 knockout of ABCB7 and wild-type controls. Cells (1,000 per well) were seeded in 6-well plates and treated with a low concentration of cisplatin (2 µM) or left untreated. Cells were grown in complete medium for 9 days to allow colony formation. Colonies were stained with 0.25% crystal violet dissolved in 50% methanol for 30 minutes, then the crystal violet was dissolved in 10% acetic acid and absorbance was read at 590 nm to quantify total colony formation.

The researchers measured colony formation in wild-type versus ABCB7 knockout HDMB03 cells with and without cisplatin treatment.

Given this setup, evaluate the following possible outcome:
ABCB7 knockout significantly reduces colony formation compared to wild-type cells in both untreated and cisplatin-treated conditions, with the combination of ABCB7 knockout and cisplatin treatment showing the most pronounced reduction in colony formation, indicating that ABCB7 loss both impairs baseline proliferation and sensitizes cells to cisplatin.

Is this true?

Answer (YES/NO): YES